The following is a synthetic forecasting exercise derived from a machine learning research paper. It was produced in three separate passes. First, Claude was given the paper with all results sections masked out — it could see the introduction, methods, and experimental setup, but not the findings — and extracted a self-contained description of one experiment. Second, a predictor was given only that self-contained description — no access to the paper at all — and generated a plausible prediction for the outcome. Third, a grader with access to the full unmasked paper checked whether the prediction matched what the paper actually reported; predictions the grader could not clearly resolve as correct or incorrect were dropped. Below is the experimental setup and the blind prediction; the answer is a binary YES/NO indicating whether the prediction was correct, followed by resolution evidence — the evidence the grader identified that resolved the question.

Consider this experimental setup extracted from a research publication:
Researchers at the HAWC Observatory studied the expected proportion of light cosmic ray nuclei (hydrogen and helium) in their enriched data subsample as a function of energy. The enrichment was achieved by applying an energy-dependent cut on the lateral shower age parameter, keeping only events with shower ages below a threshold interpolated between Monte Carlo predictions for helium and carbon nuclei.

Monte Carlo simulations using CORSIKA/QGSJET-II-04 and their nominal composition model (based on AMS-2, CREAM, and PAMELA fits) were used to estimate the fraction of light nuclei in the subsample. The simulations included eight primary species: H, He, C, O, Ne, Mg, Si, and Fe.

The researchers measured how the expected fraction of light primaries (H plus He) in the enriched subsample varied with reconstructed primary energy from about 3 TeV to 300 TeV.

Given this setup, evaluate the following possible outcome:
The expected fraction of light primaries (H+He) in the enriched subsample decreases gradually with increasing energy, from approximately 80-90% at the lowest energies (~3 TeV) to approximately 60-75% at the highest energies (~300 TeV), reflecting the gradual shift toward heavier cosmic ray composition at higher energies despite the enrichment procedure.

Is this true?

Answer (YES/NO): NO